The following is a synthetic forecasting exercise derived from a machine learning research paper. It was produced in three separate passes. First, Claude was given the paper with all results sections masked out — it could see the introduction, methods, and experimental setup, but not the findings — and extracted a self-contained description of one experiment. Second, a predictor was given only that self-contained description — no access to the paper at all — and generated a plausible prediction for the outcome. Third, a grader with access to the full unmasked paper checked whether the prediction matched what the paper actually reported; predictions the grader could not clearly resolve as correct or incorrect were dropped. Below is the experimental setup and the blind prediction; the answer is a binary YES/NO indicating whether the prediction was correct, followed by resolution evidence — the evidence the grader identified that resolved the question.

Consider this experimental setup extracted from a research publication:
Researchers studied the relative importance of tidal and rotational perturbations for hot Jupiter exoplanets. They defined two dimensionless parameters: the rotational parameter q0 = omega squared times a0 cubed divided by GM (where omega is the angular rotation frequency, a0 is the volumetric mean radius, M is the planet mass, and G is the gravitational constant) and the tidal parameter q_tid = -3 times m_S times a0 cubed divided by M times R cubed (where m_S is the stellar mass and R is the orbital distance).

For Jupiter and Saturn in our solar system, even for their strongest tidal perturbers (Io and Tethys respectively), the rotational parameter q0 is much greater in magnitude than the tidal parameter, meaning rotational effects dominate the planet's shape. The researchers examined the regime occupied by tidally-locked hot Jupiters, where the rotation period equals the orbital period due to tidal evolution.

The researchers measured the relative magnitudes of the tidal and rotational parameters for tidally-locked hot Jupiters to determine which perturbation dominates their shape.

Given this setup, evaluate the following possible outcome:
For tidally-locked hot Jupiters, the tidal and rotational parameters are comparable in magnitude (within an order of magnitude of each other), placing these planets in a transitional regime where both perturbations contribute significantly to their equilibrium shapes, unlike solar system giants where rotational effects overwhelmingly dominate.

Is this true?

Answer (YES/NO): YES